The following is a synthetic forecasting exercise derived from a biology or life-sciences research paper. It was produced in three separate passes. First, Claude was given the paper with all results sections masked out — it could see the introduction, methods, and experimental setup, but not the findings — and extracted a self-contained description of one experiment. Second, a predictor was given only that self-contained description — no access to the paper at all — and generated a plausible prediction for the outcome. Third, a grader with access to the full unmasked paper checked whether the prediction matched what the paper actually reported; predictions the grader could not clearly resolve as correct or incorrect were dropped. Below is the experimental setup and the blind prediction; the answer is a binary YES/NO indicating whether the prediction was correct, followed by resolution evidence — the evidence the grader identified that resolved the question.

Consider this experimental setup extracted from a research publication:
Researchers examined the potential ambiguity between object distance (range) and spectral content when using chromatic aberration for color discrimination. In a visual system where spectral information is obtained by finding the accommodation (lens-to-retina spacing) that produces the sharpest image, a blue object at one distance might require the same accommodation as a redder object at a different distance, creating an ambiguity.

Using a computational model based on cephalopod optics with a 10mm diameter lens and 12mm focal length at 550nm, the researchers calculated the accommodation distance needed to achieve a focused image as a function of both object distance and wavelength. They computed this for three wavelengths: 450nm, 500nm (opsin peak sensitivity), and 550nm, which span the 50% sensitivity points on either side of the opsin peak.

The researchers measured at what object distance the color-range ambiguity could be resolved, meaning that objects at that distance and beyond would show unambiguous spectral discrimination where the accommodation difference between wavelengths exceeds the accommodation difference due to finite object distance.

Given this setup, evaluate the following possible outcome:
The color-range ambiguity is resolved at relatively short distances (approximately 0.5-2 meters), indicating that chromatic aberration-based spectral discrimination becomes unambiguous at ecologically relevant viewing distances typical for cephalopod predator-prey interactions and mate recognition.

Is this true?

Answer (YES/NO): YES